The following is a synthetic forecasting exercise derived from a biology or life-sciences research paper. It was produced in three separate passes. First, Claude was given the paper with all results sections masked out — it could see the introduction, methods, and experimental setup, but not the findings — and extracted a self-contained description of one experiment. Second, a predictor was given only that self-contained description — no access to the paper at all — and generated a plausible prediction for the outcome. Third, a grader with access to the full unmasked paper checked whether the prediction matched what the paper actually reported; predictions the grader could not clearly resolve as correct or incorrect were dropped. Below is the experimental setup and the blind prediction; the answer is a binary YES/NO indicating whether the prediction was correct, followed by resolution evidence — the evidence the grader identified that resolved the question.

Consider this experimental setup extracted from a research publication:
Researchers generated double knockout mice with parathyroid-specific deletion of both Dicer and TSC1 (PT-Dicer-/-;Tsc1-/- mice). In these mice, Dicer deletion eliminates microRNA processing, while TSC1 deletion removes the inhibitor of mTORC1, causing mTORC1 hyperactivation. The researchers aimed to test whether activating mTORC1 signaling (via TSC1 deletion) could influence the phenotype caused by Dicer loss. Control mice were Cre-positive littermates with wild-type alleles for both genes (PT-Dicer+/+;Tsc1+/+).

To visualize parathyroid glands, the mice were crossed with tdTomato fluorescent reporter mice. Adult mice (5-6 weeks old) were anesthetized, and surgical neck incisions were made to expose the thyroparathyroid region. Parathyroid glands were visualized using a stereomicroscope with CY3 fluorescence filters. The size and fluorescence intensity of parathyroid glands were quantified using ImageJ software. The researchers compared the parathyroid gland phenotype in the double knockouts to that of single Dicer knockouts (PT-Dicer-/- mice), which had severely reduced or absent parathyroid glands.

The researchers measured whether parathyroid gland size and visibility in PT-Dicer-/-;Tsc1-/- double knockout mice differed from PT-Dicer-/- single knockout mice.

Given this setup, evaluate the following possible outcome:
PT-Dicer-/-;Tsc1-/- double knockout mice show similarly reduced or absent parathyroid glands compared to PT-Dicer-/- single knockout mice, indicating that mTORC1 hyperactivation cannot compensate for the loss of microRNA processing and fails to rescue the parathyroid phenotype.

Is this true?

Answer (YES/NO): NO